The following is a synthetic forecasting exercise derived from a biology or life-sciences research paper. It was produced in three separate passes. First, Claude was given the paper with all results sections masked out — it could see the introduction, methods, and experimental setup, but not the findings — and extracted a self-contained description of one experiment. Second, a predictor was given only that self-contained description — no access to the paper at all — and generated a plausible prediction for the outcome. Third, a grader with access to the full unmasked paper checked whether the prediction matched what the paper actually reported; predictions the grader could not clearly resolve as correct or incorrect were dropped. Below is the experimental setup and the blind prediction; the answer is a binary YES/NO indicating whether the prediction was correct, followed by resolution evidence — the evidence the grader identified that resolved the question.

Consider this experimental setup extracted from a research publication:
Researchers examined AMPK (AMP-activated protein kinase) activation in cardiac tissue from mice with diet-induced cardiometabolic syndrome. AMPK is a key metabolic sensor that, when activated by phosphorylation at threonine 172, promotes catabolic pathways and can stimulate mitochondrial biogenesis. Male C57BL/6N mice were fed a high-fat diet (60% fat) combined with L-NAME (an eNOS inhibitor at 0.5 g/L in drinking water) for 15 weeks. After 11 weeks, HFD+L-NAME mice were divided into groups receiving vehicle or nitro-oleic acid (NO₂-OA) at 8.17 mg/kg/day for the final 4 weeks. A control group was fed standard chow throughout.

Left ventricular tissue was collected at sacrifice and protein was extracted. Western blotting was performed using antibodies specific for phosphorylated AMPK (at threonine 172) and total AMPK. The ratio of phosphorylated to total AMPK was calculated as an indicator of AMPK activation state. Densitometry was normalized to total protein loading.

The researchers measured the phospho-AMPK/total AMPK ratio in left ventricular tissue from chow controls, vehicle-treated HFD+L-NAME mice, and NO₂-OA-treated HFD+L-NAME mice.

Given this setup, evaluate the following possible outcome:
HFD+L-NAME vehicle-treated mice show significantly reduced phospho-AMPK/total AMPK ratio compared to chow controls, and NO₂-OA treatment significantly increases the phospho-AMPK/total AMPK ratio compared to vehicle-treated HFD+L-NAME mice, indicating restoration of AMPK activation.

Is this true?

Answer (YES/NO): NO